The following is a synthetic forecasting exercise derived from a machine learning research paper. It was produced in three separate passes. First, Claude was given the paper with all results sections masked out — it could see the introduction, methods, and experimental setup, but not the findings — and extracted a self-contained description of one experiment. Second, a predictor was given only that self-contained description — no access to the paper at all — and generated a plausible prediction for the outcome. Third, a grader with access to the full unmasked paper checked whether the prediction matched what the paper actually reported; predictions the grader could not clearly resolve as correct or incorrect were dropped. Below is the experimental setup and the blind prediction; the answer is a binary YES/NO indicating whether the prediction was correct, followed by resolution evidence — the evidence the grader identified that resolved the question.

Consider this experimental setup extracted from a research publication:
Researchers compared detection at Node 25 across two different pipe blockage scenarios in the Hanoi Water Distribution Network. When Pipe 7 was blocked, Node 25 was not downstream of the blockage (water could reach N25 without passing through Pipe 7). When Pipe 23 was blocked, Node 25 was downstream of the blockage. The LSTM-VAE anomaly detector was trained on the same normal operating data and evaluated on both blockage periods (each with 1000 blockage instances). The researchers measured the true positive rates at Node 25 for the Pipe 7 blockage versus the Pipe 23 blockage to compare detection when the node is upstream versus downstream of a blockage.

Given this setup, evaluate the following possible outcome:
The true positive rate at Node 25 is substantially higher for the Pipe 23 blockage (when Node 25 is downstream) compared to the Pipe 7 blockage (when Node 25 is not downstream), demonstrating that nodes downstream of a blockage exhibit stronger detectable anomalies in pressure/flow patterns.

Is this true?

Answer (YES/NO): YES